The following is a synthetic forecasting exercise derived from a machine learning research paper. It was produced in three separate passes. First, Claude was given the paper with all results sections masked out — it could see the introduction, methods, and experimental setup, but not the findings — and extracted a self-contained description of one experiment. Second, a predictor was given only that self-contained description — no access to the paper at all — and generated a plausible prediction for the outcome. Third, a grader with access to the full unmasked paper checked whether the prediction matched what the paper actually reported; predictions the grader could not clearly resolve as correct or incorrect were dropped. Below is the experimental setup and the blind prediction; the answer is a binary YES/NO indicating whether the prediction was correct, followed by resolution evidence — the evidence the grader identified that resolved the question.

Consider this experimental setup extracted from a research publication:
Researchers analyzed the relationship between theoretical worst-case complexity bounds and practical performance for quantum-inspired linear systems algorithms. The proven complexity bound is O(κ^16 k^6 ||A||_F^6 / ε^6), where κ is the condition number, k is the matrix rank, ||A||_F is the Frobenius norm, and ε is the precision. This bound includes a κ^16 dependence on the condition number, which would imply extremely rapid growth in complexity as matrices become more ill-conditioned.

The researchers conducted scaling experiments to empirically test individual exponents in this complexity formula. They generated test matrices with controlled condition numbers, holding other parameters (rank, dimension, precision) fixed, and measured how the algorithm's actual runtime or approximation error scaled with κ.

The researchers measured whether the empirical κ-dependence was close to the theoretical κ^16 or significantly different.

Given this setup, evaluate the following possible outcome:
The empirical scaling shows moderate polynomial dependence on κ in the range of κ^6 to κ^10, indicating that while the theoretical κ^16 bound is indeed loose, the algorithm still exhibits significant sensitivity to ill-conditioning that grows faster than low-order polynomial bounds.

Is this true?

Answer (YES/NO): NO